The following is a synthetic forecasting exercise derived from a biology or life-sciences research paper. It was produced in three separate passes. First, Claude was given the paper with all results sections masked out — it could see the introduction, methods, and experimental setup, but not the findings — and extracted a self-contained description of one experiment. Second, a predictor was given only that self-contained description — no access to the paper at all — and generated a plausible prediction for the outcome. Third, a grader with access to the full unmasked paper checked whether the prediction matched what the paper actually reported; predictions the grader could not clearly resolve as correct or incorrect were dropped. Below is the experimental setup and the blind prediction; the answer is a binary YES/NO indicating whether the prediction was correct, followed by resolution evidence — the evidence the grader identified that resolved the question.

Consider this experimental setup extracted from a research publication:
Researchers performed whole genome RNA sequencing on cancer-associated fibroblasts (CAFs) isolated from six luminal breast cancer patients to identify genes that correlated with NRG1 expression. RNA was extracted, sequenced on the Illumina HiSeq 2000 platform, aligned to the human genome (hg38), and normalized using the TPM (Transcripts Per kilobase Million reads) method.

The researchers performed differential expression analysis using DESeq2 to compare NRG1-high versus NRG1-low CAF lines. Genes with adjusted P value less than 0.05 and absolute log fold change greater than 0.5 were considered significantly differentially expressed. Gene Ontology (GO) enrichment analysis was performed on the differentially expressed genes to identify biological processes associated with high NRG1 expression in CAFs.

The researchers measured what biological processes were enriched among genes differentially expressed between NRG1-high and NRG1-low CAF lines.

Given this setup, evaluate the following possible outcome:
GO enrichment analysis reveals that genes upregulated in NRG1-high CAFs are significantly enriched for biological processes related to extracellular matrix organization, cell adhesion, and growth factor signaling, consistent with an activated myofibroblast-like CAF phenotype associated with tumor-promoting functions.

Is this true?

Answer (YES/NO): NO